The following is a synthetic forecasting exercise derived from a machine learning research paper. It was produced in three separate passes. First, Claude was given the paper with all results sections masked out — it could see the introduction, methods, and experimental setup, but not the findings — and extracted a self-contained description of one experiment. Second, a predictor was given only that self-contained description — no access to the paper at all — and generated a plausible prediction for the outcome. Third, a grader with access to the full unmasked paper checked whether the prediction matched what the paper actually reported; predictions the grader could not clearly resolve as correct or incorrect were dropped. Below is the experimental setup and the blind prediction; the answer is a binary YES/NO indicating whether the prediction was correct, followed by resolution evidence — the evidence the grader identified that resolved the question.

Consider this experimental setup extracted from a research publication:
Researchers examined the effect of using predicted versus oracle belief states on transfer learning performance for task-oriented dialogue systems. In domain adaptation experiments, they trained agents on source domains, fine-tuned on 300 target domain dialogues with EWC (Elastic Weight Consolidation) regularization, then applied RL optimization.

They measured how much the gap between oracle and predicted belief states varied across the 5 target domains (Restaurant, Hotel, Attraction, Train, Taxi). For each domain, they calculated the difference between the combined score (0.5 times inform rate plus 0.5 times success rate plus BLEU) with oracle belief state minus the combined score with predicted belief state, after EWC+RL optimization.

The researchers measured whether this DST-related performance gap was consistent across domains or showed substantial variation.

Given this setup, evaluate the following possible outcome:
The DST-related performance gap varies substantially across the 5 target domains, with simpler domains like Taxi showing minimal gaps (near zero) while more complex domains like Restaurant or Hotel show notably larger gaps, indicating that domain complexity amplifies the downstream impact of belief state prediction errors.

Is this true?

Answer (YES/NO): NO